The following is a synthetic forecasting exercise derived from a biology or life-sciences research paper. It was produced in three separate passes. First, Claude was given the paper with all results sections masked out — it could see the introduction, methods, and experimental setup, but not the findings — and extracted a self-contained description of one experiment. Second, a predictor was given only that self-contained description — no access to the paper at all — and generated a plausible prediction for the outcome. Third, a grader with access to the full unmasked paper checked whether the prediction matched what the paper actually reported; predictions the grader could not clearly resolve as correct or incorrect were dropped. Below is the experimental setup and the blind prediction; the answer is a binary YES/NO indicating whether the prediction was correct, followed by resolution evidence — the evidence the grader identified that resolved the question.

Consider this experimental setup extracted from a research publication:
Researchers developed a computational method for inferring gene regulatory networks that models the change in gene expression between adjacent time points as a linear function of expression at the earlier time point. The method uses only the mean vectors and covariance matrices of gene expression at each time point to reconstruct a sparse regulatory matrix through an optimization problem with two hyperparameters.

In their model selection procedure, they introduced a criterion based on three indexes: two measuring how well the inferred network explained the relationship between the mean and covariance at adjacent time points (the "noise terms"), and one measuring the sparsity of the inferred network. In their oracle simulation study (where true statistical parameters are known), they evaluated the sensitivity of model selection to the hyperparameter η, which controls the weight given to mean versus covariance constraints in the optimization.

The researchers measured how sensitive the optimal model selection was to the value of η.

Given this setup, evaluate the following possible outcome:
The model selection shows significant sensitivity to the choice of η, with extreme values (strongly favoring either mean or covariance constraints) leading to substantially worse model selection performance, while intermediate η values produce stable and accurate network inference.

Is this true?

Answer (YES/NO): NO